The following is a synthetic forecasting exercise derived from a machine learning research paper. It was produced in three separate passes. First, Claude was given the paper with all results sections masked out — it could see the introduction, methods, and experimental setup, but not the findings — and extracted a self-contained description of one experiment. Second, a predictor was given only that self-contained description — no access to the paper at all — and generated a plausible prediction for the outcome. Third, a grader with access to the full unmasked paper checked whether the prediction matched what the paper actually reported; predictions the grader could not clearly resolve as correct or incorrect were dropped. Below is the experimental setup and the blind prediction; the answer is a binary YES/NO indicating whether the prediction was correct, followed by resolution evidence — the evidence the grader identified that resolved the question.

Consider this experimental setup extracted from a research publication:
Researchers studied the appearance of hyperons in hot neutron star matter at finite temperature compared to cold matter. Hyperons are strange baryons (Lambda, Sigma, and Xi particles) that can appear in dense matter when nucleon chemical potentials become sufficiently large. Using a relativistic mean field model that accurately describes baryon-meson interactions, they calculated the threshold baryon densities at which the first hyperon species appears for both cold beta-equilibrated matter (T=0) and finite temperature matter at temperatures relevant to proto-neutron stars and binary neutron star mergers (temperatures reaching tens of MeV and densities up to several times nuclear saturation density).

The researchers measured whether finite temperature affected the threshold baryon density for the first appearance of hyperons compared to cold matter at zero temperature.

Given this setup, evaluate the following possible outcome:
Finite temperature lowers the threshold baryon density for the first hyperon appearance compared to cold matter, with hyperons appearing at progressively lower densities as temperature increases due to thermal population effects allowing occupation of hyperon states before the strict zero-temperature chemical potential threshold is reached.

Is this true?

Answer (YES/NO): YES